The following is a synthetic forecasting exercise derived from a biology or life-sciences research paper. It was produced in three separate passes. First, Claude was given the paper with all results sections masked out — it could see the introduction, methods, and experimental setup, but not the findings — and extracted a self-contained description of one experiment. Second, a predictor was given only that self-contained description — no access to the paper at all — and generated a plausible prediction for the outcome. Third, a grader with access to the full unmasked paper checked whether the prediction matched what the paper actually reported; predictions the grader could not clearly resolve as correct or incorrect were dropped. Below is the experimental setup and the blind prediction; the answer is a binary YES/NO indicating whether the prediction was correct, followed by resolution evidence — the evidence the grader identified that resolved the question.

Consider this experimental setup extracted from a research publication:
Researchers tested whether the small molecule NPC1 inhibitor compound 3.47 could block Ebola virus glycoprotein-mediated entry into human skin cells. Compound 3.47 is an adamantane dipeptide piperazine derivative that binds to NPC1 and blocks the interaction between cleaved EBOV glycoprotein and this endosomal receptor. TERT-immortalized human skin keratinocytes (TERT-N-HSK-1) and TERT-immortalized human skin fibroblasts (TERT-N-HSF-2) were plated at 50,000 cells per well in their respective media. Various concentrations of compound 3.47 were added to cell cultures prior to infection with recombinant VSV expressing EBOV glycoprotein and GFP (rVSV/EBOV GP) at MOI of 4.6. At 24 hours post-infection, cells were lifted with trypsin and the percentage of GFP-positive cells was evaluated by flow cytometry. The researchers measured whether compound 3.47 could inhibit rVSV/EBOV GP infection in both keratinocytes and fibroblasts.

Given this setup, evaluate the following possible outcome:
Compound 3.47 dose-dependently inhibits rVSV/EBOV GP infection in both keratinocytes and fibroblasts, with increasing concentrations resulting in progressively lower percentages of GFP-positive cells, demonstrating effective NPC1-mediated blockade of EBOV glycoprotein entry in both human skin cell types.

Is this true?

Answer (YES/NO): YES